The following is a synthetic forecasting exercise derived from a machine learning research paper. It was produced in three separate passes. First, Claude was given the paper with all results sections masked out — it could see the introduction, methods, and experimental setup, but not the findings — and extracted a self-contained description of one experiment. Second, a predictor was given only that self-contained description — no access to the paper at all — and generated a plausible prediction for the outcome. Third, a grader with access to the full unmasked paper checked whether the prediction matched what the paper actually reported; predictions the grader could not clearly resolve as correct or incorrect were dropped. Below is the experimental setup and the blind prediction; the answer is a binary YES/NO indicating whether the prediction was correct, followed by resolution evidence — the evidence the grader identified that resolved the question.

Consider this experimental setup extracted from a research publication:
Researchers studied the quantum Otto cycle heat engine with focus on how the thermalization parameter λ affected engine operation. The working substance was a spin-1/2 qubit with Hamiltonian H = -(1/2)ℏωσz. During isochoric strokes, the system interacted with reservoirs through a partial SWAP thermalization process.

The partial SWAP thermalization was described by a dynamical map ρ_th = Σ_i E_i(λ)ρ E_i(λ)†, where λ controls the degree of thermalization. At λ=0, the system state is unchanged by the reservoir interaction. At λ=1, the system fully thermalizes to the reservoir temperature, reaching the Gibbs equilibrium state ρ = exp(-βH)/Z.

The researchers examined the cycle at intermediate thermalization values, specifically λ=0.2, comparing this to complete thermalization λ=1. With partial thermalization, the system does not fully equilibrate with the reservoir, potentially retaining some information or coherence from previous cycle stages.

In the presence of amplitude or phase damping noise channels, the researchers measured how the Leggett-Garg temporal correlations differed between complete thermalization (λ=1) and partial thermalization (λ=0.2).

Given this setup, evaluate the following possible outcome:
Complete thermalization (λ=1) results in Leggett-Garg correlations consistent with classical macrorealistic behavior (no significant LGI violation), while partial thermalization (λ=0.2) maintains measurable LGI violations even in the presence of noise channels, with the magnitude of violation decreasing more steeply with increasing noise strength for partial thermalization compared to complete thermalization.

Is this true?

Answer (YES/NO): NO